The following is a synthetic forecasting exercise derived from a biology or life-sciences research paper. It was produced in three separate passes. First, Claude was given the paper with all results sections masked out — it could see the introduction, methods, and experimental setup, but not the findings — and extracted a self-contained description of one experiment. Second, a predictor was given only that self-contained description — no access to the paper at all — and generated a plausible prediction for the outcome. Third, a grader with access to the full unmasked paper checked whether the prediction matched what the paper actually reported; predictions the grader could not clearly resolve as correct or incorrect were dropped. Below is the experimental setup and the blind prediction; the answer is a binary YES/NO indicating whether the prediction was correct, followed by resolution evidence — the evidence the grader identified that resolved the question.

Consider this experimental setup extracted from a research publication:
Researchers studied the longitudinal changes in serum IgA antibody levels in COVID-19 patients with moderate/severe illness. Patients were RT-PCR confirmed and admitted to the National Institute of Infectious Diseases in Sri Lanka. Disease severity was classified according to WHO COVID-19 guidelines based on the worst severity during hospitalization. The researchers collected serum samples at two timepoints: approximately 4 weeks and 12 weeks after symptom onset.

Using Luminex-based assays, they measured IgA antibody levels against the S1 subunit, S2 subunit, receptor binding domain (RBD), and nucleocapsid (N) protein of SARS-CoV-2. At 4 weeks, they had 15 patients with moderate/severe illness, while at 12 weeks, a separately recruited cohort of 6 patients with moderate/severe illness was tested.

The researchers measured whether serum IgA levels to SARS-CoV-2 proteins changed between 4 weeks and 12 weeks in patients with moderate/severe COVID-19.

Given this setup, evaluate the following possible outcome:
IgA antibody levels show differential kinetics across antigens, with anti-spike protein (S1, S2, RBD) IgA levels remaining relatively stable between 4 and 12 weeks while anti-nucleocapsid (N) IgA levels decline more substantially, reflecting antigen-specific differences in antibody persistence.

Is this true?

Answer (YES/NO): NO